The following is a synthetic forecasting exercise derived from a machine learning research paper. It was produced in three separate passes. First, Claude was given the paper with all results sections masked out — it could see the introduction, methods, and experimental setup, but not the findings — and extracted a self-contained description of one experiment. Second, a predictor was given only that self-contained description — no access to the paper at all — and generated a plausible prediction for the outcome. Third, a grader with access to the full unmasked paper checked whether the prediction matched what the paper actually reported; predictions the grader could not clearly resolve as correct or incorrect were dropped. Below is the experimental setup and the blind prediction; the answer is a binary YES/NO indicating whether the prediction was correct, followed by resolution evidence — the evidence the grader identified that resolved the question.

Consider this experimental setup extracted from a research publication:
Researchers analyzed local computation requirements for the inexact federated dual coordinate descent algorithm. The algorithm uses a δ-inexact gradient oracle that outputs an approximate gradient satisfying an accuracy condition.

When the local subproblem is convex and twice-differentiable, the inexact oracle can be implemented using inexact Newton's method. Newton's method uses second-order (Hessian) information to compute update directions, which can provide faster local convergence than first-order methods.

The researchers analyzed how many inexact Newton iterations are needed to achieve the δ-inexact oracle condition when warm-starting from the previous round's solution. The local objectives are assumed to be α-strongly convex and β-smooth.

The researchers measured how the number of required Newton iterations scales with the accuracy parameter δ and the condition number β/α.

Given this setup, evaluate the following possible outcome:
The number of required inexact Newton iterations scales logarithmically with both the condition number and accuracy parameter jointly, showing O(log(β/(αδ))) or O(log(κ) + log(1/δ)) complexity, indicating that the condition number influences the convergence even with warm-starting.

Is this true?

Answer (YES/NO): NO